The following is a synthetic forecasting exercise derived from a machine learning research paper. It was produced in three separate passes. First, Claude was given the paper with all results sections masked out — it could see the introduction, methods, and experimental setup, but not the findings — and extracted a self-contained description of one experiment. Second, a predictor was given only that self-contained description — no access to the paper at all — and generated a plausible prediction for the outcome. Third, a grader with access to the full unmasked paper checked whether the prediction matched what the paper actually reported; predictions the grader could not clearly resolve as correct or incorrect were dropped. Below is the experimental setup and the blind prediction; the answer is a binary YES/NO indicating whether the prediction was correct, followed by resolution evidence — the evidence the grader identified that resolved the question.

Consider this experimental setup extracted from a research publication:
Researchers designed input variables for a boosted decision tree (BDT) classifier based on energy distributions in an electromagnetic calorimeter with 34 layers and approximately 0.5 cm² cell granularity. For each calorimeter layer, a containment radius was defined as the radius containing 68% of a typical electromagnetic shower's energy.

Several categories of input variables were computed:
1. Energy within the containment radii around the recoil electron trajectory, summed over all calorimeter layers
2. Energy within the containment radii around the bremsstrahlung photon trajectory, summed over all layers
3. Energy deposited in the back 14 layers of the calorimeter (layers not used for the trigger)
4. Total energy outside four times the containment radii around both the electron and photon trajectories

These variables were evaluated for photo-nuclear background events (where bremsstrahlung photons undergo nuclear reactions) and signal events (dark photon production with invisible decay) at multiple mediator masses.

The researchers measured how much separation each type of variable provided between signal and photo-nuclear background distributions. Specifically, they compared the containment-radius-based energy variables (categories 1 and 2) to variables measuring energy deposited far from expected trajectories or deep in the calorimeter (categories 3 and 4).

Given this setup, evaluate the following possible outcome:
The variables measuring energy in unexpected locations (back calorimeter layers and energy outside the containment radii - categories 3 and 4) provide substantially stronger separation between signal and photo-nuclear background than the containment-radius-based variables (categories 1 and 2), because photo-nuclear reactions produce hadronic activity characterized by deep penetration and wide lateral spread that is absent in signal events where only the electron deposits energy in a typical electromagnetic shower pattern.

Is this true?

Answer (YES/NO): YES